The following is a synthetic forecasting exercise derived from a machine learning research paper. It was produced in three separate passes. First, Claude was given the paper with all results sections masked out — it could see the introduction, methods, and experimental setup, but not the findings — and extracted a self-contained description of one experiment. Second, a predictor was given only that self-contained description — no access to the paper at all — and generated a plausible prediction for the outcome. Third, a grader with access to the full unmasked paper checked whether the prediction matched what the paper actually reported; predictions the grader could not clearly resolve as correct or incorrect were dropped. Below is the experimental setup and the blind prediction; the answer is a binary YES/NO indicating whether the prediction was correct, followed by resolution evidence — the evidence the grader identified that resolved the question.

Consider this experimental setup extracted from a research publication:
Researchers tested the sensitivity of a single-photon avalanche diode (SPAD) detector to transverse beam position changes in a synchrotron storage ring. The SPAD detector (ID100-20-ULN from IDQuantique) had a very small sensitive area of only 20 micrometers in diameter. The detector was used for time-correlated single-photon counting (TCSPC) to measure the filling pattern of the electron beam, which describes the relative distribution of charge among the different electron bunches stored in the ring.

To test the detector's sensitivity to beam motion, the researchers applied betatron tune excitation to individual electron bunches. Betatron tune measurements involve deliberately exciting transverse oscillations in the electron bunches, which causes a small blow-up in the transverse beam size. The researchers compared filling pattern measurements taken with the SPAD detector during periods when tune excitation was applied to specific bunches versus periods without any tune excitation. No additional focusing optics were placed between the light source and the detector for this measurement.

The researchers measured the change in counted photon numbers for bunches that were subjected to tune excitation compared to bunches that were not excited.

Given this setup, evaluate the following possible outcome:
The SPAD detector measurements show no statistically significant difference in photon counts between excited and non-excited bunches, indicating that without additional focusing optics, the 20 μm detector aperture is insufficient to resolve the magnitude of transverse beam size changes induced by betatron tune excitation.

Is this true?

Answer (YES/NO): NO